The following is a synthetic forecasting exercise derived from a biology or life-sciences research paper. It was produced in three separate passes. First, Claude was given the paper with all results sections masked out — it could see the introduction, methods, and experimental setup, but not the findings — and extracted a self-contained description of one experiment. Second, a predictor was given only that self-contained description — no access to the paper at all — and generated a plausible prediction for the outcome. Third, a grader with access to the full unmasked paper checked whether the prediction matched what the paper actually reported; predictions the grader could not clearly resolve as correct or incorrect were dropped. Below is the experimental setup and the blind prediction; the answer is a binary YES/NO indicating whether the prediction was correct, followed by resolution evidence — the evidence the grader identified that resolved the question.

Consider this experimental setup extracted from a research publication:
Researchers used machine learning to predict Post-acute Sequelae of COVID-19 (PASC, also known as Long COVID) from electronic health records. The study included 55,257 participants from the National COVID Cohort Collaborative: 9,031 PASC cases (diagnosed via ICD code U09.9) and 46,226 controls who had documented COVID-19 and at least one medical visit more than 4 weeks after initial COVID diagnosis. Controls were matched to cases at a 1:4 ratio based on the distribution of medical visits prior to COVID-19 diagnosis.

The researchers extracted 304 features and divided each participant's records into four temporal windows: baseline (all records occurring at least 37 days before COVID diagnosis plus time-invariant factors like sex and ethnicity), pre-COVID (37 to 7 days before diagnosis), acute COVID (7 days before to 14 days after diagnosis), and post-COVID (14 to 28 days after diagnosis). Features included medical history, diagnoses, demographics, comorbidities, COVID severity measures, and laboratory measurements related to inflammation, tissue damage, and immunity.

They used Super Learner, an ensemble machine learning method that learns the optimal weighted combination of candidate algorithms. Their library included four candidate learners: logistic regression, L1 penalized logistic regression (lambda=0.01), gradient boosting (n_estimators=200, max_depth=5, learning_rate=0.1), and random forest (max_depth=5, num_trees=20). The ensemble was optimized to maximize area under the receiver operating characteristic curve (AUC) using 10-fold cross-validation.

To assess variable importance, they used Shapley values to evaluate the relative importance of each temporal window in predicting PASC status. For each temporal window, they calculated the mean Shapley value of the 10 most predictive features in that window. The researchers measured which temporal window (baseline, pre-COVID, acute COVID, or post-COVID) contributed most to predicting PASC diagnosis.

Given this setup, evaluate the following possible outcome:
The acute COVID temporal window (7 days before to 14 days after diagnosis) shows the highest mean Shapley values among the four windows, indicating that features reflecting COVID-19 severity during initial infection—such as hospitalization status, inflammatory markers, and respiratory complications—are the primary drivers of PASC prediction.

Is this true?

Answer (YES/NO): NO